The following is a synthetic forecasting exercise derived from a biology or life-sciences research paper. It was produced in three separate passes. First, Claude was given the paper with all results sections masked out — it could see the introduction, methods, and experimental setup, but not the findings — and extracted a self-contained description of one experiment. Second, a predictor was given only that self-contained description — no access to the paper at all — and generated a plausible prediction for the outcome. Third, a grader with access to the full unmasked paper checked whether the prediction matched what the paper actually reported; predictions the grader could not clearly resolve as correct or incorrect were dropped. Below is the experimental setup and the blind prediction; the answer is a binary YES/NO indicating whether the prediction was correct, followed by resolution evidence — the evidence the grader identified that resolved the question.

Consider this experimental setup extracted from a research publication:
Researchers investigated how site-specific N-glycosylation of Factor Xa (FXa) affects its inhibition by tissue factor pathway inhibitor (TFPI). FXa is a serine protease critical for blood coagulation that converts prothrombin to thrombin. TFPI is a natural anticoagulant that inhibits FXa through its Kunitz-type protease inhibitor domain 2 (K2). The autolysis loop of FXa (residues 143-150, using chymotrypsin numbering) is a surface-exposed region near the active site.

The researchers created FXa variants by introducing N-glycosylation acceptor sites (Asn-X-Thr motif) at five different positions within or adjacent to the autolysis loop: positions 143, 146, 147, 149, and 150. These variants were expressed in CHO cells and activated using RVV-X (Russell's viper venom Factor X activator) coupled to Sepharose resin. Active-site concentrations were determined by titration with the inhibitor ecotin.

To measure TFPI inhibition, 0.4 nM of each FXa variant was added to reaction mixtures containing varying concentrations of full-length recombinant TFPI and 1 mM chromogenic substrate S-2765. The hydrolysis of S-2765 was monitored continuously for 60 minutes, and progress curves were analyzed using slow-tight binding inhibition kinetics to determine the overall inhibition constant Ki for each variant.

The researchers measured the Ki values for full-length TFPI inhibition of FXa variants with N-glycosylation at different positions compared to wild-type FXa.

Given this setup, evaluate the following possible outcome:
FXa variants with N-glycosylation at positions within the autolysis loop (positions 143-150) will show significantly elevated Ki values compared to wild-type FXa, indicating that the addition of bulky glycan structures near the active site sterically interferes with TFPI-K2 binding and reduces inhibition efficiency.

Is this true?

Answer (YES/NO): YES